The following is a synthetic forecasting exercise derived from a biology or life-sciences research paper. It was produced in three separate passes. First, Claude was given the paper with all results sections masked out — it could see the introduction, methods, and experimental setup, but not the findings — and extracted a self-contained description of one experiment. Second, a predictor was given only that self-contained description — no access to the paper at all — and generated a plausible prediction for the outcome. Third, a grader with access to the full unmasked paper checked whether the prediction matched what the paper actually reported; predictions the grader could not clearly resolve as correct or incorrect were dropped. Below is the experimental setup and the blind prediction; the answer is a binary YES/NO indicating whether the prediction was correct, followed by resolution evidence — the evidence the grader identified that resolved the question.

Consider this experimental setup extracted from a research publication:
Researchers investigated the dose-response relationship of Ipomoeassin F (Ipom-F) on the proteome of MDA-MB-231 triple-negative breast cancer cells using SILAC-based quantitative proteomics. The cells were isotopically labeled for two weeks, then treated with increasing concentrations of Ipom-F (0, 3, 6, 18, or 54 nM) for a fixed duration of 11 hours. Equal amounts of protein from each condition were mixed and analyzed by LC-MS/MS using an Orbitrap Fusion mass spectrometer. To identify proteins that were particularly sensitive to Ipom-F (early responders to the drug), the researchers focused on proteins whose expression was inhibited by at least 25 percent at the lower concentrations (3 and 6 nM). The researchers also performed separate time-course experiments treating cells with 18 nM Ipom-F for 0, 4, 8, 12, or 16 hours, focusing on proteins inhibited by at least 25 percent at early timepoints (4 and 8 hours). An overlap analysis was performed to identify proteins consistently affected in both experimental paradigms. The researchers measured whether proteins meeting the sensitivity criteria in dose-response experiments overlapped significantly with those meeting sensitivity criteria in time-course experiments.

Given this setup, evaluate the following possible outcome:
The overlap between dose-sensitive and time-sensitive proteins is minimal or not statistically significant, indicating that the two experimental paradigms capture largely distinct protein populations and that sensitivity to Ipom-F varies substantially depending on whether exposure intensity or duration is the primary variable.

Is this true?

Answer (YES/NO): NO